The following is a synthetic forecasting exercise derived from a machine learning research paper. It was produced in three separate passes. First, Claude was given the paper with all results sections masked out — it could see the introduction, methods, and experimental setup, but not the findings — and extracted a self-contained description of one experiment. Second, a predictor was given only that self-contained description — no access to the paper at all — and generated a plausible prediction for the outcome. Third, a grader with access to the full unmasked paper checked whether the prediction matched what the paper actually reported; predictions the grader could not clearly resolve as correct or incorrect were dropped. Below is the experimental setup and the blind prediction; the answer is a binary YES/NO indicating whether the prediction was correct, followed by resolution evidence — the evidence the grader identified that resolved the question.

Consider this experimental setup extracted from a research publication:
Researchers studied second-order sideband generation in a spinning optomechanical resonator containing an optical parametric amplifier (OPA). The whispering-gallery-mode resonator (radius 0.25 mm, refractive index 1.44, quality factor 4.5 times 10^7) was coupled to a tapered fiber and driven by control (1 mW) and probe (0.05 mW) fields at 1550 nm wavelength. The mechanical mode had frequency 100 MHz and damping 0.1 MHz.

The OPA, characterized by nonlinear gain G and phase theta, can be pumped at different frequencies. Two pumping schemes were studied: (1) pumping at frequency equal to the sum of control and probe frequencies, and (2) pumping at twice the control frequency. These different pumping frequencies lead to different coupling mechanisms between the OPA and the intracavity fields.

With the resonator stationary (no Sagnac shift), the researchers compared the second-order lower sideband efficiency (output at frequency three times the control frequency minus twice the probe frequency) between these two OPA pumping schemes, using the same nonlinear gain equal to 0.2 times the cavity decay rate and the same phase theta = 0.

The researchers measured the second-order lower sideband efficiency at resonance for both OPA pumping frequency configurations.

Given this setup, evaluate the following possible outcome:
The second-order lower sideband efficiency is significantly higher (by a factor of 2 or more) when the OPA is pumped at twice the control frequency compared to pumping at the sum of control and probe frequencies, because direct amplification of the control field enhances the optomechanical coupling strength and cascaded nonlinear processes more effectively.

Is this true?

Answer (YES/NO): NO